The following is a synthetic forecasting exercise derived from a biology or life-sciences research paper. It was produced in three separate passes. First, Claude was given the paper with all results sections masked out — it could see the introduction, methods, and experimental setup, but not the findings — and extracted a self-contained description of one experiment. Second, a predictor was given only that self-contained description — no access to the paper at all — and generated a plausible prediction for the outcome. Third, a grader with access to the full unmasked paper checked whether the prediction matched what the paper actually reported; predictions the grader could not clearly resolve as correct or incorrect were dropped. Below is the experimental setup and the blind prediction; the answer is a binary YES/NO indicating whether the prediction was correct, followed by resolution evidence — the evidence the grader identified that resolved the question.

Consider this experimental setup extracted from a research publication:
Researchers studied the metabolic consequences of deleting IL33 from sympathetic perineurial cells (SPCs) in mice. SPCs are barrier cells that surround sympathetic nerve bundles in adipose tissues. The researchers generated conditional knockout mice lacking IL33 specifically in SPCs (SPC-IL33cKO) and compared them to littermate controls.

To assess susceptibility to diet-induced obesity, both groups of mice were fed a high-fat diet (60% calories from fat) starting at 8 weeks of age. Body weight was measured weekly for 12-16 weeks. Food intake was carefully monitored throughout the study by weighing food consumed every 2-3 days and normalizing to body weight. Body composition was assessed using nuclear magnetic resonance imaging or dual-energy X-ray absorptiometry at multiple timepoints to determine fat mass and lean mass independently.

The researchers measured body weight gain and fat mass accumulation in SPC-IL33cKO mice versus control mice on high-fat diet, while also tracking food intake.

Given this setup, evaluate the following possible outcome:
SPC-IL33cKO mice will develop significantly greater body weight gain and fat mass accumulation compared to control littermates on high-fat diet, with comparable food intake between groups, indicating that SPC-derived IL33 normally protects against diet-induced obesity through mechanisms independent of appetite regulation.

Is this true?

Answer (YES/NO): YES